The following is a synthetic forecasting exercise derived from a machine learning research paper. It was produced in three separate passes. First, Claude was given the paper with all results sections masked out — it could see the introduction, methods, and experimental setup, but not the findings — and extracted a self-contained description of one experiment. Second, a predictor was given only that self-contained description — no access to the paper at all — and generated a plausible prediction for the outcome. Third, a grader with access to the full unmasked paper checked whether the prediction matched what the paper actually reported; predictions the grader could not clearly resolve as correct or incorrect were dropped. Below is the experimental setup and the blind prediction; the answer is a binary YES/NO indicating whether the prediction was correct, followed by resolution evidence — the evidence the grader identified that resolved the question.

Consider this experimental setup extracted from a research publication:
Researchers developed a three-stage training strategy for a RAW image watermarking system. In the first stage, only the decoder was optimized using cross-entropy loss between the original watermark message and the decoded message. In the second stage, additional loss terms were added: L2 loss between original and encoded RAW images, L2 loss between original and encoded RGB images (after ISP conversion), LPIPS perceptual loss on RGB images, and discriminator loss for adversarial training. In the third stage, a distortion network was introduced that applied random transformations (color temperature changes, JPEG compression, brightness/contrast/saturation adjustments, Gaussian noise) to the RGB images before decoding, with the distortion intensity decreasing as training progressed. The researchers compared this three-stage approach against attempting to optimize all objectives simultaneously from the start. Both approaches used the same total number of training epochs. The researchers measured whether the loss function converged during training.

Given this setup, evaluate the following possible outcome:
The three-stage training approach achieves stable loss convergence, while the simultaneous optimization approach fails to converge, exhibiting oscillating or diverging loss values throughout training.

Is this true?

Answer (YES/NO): YES